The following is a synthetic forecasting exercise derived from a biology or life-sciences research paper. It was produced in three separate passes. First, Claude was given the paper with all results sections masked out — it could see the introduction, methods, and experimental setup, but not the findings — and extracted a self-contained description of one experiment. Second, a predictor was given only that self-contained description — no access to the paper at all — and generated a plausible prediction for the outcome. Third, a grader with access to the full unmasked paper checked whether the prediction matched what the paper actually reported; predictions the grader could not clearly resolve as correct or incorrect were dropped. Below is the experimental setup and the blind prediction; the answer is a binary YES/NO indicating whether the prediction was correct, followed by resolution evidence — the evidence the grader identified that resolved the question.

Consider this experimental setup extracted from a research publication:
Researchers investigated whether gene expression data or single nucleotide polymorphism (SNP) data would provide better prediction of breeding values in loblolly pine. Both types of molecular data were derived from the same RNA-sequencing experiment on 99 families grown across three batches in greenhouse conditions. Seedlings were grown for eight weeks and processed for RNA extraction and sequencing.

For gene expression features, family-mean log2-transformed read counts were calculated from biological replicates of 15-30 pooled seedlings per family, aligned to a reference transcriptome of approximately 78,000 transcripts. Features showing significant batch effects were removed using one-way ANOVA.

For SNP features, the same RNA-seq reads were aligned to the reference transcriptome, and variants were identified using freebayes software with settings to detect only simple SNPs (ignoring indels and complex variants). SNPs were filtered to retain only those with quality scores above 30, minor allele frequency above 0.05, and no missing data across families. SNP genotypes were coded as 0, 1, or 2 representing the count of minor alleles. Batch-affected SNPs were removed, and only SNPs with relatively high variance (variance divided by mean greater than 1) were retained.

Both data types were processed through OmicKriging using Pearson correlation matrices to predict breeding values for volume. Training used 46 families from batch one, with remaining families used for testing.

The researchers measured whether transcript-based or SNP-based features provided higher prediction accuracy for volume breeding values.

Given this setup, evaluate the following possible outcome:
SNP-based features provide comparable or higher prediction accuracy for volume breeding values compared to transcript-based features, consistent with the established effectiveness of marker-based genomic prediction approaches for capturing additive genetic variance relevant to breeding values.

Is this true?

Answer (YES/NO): YES